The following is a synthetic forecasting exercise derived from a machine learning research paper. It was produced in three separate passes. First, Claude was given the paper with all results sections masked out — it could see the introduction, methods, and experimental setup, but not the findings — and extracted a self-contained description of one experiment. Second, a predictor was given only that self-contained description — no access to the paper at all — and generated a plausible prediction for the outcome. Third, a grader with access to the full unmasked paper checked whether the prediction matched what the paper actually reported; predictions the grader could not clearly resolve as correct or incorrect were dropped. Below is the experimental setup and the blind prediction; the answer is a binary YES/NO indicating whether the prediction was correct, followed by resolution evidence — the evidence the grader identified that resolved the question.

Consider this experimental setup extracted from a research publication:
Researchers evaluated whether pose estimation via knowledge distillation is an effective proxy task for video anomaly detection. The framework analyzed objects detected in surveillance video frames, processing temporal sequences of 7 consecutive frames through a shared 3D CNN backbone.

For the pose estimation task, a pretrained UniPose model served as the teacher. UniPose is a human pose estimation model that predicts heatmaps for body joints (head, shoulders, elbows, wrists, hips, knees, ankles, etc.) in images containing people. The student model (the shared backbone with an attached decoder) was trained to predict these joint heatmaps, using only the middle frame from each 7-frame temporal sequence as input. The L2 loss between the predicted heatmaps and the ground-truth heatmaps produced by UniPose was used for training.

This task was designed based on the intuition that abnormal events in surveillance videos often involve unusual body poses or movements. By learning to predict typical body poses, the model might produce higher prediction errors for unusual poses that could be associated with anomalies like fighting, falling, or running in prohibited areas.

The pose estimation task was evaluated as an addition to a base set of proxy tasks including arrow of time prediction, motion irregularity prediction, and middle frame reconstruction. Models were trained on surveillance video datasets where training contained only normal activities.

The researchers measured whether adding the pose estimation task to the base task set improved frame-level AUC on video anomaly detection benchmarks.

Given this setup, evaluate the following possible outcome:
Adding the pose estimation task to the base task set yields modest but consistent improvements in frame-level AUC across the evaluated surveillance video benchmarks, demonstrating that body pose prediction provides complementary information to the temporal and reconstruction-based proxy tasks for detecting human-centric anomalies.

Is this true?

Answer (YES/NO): NO